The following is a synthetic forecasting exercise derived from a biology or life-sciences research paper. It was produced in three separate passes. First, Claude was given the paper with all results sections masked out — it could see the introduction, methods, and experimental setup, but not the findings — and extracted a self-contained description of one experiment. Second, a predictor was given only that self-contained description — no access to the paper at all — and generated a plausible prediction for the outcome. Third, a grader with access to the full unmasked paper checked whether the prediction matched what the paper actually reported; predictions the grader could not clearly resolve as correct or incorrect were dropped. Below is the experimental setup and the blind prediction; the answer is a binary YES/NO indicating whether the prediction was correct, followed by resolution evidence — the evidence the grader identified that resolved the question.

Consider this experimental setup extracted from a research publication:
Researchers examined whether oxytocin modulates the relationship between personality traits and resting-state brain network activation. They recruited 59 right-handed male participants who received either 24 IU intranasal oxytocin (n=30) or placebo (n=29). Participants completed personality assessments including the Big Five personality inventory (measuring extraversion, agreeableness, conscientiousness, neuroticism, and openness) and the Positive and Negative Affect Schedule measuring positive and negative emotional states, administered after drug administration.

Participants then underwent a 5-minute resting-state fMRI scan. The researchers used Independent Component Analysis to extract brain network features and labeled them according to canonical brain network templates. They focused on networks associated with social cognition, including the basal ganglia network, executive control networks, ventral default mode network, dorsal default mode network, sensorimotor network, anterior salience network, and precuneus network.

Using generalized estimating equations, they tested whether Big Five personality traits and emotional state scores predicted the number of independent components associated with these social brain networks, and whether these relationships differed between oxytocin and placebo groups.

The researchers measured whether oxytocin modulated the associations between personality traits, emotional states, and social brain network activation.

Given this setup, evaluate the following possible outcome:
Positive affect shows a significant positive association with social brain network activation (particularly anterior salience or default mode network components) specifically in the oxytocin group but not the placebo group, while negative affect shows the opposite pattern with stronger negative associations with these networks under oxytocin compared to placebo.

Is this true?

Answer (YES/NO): NO